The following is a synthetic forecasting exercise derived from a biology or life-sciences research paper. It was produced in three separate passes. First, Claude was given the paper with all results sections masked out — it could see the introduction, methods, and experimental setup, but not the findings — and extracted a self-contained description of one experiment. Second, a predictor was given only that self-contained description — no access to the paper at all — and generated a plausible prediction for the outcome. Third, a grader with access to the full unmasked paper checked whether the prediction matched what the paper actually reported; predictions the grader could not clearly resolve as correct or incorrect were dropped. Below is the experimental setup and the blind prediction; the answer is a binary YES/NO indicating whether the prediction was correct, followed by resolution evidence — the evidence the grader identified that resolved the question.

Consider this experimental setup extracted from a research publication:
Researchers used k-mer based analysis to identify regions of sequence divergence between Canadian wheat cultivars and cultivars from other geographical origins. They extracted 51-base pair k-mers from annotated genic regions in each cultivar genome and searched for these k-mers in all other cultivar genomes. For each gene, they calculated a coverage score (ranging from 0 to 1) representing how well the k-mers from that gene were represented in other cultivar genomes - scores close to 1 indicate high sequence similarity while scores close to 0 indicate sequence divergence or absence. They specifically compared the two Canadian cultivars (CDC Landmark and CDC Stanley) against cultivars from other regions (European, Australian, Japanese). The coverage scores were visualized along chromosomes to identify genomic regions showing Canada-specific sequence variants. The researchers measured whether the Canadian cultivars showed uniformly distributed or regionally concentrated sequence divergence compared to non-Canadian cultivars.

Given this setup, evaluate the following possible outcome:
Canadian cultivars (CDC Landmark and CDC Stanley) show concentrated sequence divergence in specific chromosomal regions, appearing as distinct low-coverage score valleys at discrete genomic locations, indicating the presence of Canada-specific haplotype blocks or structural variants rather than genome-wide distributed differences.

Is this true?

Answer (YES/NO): YES